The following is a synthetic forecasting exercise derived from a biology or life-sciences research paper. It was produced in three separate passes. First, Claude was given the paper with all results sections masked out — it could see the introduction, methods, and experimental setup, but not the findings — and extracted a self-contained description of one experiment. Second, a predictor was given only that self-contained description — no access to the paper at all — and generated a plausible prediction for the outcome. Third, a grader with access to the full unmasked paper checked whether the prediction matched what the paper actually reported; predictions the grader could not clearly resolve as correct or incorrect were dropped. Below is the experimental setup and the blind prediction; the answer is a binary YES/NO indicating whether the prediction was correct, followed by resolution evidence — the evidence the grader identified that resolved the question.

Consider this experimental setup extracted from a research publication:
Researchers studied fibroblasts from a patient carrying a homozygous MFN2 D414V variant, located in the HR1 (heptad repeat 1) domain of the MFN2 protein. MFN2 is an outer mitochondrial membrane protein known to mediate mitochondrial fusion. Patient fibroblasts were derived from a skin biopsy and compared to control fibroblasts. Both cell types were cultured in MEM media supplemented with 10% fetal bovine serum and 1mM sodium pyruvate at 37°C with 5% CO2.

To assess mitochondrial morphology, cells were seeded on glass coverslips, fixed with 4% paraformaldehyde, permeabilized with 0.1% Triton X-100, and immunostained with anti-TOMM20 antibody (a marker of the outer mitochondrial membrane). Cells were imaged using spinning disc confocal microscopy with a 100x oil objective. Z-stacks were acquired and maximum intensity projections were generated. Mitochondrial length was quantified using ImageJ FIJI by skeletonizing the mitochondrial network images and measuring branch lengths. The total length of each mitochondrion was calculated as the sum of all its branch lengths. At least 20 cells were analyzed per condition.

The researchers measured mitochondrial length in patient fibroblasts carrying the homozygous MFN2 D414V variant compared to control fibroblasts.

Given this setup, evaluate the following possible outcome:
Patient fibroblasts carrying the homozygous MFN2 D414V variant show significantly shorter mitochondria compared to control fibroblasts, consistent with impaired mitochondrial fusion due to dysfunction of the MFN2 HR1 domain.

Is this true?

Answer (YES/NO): YES